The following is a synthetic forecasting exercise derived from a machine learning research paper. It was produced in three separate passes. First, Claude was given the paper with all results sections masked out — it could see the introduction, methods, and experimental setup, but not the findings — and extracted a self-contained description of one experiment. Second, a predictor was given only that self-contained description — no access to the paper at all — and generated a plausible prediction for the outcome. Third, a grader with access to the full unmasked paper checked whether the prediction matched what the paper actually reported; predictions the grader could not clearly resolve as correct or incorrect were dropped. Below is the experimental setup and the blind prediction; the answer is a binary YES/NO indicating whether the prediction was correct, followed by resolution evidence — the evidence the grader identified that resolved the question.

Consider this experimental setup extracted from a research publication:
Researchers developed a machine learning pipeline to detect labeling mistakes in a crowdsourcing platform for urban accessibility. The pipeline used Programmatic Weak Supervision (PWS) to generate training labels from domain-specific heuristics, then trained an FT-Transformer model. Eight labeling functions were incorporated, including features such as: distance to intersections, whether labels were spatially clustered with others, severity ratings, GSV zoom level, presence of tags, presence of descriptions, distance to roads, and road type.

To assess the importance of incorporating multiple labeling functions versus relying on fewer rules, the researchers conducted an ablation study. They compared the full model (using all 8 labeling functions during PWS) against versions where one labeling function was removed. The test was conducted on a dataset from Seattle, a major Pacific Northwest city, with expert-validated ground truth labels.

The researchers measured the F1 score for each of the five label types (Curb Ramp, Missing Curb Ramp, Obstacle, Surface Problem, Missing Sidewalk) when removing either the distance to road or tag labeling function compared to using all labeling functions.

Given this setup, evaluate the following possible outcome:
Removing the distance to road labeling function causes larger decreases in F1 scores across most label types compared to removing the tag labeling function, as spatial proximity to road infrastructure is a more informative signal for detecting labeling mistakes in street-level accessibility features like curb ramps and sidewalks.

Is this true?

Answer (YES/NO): NO